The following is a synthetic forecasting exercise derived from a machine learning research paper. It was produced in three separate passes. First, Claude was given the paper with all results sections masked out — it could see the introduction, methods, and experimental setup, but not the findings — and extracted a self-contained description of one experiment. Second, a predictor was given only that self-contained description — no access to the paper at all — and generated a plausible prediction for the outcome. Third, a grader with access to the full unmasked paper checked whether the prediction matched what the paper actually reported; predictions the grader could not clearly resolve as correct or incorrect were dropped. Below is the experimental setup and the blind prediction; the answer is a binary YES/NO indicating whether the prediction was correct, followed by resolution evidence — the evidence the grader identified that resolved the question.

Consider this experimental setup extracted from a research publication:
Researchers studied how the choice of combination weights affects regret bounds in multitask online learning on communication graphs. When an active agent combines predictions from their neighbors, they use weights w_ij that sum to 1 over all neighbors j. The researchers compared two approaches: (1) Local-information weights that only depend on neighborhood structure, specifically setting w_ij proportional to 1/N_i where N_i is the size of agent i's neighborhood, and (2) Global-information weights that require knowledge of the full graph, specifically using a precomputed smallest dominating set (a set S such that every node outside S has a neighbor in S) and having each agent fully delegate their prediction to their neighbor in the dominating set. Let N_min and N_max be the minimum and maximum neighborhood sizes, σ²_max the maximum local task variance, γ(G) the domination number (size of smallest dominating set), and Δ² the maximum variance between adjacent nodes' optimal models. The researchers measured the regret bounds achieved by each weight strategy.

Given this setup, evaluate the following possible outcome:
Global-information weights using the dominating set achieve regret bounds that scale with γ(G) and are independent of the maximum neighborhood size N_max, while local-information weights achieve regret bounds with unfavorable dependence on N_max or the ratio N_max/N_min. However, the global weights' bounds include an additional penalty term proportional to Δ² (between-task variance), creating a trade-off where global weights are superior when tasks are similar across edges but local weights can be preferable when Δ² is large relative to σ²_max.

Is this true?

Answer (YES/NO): NO